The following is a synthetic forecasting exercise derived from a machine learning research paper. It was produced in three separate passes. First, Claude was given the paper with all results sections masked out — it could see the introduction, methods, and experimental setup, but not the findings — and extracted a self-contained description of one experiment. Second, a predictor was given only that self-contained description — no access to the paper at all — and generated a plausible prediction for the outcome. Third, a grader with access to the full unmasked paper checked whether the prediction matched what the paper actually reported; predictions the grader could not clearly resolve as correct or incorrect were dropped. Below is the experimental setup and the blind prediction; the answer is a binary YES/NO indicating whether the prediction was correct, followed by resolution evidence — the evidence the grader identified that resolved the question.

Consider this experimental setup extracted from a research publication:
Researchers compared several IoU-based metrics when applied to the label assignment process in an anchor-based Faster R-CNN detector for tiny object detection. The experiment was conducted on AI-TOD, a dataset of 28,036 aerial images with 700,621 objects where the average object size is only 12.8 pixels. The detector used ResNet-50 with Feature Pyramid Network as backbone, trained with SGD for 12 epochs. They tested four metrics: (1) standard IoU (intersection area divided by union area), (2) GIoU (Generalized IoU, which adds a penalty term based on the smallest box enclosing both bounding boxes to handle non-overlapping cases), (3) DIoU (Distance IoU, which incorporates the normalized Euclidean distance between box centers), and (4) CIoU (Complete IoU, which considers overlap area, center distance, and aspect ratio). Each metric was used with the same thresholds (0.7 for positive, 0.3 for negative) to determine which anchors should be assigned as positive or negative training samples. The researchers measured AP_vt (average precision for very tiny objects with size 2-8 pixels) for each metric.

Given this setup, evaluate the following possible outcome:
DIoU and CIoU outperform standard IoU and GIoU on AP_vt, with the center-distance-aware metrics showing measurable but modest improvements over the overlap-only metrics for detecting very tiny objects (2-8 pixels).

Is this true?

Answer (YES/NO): NO